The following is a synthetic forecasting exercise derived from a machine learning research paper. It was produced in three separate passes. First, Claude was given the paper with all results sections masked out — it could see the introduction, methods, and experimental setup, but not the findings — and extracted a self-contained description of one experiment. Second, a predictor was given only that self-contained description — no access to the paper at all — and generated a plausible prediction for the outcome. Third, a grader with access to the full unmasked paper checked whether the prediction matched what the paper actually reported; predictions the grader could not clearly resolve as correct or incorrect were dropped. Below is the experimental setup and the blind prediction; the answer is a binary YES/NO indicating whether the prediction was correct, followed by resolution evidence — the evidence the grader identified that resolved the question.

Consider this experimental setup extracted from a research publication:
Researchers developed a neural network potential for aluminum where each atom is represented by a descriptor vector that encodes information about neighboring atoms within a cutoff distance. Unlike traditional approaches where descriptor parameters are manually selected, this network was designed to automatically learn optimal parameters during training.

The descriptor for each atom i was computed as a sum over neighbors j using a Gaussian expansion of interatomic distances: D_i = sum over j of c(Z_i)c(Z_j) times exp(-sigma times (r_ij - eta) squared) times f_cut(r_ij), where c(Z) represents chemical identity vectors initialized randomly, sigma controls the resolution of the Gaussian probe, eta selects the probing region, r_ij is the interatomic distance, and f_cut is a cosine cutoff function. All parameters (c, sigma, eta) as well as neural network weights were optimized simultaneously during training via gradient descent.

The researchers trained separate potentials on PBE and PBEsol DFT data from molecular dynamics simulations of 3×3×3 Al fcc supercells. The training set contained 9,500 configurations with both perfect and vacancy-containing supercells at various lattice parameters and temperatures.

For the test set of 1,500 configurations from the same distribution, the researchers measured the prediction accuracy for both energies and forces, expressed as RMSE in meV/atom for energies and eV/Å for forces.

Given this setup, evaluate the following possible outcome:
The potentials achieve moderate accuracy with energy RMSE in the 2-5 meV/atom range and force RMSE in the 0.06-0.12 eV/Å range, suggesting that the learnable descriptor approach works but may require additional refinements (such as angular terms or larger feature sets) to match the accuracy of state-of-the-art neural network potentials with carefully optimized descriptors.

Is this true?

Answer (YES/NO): NO